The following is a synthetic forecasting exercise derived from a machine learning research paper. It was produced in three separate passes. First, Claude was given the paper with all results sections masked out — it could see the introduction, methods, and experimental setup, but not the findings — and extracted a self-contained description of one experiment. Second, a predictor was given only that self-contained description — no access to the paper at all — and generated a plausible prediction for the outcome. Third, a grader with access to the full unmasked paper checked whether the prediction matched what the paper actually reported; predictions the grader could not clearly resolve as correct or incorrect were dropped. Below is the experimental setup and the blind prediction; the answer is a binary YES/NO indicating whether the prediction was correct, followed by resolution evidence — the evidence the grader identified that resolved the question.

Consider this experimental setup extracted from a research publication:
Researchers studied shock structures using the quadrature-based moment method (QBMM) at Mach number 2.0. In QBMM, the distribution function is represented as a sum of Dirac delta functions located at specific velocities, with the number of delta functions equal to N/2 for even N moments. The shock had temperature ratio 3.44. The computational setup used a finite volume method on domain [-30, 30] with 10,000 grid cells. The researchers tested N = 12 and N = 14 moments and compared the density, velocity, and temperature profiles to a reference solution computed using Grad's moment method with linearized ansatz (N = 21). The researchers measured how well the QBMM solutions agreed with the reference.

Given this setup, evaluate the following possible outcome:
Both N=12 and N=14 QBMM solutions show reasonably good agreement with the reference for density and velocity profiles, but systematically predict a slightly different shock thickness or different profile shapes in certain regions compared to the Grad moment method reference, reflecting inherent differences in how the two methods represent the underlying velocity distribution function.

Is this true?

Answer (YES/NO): NO